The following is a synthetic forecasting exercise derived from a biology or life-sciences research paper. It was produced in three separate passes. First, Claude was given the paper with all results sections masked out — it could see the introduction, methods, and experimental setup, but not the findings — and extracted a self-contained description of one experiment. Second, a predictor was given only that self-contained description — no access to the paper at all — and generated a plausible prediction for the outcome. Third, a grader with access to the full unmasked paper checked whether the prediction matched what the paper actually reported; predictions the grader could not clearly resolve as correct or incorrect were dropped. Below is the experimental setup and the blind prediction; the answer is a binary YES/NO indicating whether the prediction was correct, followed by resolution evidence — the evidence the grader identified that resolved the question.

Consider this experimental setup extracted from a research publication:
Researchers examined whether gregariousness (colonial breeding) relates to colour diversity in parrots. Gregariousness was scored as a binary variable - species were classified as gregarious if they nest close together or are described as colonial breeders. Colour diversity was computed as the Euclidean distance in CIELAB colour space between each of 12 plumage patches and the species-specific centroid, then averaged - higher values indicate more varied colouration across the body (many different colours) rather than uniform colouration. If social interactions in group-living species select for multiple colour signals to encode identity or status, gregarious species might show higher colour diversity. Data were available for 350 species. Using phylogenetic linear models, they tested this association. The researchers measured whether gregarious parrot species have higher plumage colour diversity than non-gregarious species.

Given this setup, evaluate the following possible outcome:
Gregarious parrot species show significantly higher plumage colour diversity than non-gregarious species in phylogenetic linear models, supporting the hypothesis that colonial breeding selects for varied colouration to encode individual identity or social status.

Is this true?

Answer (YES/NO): NO